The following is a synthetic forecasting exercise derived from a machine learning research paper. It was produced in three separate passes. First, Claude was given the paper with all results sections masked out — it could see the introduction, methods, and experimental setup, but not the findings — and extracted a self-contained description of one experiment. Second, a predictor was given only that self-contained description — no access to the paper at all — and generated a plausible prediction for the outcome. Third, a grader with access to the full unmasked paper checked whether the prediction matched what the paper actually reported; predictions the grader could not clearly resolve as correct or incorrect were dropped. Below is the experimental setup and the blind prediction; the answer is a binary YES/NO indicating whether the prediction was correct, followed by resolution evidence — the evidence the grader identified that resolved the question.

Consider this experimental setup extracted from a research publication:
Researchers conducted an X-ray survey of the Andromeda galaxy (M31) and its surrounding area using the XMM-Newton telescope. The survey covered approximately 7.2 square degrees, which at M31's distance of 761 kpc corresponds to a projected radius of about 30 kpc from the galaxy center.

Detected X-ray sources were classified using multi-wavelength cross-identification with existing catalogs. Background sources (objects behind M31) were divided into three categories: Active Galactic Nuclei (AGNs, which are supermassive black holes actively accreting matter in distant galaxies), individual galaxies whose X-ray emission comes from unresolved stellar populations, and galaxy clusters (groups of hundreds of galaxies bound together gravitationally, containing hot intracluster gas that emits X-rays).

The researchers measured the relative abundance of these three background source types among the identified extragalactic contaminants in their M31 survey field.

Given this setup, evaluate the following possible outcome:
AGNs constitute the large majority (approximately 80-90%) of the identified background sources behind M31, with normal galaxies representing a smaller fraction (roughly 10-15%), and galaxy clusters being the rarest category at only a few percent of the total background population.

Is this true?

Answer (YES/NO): YES